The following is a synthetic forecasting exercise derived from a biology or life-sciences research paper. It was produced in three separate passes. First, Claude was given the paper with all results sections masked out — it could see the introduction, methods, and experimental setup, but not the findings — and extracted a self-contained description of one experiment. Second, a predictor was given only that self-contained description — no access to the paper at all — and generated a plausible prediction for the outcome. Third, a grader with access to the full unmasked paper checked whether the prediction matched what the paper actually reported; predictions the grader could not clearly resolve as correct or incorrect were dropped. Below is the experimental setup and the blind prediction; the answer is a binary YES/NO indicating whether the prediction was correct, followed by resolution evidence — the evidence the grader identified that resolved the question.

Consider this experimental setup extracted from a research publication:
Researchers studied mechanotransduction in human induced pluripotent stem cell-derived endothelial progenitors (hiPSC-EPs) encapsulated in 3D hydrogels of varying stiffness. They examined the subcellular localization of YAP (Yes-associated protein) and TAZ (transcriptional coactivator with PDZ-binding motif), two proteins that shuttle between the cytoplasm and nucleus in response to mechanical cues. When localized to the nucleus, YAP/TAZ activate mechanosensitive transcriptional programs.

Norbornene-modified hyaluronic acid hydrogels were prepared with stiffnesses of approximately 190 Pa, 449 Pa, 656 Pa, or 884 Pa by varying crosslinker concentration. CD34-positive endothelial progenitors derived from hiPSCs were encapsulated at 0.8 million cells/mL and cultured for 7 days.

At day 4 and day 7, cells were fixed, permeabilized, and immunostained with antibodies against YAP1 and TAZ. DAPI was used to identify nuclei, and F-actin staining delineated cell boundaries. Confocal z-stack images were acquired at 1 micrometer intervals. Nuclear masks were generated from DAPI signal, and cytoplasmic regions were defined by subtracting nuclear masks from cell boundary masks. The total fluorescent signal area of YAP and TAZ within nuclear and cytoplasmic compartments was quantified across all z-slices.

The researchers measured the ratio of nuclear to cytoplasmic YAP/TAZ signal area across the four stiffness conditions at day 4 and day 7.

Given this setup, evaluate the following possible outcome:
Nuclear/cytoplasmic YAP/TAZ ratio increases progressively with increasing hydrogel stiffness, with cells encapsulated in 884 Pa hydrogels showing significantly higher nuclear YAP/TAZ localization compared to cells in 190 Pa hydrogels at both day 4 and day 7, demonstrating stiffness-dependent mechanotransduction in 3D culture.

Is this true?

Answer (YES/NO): NO